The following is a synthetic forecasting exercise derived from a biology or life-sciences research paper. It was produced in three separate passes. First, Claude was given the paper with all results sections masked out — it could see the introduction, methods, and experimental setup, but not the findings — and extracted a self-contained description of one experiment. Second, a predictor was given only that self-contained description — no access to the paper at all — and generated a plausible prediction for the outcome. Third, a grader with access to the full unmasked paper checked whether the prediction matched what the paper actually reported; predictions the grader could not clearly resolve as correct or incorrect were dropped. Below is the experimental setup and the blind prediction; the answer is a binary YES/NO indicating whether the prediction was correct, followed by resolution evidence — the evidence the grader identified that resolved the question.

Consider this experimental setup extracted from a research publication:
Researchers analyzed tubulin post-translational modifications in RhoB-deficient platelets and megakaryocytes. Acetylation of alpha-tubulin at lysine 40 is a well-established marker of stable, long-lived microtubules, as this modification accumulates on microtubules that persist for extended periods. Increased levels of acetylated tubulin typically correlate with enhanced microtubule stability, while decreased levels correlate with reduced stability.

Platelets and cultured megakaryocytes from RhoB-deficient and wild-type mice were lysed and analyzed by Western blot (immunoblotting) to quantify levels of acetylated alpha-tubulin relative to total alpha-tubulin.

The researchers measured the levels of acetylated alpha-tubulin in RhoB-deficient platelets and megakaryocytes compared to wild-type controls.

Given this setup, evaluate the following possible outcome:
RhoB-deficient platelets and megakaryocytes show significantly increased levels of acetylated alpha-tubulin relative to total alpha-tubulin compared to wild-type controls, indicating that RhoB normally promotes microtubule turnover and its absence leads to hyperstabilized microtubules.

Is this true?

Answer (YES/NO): NO